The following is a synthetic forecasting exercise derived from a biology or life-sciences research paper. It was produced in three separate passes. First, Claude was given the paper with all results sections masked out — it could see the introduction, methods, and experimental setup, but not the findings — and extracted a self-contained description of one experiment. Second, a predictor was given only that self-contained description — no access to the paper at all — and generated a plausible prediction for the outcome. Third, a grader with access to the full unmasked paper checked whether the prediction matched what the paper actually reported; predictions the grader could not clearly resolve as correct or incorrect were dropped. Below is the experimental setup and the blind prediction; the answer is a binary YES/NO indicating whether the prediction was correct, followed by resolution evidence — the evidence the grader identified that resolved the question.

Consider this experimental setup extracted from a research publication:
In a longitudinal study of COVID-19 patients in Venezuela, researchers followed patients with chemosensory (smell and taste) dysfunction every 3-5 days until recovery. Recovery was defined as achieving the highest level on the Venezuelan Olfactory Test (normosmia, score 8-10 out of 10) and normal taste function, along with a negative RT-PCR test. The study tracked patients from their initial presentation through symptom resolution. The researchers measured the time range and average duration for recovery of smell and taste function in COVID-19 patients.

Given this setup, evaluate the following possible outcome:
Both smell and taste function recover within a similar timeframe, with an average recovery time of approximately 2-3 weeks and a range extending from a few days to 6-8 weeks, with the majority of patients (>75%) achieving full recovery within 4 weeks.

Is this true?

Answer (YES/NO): NO